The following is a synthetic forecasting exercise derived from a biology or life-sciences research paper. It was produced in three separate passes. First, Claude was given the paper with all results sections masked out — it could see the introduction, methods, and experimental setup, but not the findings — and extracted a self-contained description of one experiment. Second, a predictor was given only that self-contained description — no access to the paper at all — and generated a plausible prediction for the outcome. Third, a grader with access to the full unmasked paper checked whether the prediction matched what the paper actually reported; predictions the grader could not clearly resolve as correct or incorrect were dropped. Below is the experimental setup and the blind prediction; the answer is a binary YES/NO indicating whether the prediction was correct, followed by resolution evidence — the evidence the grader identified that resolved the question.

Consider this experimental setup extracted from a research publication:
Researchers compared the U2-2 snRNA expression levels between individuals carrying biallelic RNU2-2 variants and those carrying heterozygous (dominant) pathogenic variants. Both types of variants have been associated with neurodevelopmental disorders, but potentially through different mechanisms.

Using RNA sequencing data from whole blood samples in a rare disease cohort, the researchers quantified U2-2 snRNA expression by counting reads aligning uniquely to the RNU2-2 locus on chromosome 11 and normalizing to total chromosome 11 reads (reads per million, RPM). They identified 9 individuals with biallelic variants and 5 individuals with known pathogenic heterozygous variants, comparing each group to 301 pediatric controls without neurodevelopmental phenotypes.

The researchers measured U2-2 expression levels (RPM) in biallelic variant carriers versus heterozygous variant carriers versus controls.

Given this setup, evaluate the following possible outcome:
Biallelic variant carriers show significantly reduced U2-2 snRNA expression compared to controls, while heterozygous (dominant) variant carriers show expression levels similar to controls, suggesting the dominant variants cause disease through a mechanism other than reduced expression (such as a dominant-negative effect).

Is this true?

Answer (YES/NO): YES